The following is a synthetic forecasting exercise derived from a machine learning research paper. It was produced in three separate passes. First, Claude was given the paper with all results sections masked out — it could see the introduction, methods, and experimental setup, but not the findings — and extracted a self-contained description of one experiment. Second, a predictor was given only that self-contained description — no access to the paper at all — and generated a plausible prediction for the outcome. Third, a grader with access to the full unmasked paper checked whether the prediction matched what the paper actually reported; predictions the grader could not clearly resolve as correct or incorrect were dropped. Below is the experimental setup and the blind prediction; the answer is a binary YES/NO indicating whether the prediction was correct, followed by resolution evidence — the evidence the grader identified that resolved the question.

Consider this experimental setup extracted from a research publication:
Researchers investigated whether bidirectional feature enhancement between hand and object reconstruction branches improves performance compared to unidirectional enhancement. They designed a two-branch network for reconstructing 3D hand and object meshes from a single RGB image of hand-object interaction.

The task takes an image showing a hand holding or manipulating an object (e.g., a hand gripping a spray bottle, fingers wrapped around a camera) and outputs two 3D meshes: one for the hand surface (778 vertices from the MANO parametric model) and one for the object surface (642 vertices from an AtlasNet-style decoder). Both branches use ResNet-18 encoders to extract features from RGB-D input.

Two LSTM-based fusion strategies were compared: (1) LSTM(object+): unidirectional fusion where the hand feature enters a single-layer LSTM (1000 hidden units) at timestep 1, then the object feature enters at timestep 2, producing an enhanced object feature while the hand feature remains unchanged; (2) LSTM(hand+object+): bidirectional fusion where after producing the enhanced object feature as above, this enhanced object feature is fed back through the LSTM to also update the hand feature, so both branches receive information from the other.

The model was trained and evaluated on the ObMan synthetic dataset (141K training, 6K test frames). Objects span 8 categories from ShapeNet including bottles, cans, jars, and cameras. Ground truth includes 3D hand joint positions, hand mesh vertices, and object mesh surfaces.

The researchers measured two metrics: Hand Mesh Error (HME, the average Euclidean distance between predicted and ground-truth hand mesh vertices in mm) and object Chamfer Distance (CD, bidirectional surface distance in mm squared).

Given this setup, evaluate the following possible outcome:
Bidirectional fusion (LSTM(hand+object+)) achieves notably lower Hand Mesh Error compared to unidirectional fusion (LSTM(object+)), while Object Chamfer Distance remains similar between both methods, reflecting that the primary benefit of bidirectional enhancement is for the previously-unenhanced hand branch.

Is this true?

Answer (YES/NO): NO